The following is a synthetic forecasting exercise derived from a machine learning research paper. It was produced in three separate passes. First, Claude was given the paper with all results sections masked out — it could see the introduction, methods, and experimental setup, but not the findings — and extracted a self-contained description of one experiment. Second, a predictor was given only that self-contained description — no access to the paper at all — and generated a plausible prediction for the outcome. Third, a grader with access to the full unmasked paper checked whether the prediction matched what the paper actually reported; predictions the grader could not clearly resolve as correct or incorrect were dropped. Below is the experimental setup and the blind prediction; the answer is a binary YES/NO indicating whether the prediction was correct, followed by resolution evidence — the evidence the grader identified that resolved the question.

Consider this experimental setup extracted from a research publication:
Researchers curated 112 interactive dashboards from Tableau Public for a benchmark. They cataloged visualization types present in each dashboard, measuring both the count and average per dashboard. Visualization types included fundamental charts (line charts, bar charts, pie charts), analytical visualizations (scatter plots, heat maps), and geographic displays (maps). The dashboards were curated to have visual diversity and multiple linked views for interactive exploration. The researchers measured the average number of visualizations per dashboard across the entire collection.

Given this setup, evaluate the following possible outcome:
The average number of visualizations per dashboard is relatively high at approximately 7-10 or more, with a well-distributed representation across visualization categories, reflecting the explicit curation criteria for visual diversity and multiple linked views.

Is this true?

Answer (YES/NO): NO